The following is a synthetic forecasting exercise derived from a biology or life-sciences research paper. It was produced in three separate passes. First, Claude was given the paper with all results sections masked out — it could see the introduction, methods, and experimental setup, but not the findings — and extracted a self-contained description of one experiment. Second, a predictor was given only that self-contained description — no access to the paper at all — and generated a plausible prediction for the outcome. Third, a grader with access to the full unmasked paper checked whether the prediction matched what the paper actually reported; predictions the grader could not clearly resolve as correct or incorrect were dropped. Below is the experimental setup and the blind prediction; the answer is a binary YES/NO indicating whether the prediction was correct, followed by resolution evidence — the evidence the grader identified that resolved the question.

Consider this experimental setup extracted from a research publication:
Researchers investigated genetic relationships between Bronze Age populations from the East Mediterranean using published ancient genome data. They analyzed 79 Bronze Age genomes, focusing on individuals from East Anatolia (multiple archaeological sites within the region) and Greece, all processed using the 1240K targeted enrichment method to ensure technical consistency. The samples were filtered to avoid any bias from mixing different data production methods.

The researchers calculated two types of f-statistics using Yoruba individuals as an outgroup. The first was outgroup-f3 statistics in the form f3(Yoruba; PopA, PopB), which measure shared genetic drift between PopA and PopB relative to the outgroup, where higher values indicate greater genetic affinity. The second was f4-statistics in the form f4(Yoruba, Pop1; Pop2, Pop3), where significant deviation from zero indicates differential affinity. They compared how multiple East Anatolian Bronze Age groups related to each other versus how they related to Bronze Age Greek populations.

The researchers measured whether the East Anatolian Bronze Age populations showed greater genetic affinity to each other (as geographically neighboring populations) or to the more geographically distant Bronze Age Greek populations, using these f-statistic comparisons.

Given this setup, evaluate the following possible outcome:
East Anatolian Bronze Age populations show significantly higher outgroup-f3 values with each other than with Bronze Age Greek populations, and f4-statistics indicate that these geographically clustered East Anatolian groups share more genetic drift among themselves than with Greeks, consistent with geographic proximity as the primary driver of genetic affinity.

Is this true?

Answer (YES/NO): NO